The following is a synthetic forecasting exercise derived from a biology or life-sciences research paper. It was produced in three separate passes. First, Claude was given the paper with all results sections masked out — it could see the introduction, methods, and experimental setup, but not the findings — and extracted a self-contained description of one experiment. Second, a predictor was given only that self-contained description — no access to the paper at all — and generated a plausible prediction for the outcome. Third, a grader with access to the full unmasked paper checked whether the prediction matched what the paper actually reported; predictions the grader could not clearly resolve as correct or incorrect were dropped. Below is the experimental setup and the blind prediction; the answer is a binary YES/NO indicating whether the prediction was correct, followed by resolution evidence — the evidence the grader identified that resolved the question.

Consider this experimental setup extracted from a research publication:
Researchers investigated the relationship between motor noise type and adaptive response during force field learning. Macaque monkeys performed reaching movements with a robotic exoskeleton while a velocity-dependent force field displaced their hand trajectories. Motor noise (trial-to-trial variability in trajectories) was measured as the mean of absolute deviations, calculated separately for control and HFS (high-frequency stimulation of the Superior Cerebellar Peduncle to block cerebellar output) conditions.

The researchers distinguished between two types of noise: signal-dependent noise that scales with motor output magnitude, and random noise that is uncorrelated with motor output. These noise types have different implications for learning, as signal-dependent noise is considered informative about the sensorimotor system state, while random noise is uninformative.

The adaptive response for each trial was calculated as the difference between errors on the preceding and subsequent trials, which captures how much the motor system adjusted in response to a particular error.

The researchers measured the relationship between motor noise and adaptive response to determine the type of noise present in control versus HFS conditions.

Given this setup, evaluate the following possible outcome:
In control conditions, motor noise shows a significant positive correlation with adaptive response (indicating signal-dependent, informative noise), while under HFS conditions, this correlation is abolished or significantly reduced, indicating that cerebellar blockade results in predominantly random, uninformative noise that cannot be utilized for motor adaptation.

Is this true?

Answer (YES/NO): NO